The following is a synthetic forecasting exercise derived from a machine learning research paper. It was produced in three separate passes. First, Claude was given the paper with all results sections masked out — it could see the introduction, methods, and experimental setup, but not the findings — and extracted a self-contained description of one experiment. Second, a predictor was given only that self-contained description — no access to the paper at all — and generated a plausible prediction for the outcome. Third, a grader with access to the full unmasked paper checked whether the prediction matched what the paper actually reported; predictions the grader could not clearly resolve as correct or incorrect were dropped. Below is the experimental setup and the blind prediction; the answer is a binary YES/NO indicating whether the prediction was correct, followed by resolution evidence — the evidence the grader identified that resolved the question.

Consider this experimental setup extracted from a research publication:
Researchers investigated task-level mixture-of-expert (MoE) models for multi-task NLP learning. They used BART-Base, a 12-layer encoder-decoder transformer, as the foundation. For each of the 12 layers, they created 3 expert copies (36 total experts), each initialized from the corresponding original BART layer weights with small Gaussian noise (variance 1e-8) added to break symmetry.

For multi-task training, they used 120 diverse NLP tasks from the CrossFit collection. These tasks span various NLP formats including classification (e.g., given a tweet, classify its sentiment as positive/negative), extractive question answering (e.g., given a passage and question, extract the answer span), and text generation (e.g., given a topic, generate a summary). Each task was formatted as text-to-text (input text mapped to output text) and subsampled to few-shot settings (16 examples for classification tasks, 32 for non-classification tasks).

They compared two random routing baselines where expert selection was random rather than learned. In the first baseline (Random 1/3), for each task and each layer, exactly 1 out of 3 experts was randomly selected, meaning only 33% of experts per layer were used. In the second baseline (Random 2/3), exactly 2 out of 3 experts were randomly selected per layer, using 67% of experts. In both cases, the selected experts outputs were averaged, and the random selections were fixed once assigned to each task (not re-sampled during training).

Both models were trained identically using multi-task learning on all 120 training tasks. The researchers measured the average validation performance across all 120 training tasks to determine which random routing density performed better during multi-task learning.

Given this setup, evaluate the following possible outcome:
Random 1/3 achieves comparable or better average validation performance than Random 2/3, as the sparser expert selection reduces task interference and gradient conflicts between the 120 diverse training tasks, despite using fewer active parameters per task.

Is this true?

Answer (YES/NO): NO